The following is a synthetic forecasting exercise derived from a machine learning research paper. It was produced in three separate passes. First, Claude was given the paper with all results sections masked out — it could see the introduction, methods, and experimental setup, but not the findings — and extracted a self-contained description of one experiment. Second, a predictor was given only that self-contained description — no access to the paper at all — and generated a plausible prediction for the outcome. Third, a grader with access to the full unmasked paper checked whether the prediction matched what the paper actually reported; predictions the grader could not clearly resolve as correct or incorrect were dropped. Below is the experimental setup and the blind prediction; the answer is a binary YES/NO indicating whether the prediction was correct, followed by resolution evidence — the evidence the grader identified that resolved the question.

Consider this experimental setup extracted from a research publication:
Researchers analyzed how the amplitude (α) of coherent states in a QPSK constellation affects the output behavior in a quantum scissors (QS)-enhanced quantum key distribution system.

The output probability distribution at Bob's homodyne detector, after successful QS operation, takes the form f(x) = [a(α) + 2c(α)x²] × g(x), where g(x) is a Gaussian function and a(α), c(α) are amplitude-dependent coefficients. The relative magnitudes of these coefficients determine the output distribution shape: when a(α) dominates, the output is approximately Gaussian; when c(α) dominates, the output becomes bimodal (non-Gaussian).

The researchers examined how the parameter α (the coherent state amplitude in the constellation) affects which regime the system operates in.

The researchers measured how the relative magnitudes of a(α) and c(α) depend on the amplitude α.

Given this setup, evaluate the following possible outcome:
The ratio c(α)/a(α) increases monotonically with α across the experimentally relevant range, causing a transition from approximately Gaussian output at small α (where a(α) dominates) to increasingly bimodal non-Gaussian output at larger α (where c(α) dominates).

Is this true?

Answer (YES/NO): YES